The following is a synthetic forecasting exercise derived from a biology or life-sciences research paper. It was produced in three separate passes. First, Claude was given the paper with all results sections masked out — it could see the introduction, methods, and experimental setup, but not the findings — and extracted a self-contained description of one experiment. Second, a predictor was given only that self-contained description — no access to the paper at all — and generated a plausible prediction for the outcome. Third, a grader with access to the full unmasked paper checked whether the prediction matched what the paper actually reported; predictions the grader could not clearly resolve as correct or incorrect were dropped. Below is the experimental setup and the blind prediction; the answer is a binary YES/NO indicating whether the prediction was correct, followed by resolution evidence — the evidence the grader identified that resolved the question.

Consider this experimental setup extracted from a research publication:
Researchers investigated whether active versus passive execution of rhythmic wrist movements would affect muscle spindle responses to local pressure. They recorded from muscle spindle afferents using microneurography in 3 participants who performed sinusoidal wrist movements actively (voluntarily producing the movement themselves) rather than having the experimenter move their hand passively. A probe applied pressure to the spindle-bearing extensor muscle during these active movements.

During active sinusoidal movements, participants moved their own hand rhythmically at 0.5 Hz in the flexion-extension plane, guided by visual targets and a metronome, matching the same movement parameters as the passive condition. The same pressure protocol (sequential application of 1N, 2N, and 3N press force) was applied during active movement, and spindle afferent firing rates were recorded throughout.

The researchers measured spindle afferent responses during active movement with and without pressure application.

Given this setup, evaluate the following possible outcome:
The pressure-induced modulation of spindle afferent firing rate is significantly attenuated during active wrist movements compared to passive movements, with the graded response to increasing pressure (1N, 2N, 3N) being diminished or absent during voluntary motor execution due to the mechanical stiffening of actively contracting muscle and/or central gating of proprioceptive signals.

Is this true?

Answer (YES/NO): NO